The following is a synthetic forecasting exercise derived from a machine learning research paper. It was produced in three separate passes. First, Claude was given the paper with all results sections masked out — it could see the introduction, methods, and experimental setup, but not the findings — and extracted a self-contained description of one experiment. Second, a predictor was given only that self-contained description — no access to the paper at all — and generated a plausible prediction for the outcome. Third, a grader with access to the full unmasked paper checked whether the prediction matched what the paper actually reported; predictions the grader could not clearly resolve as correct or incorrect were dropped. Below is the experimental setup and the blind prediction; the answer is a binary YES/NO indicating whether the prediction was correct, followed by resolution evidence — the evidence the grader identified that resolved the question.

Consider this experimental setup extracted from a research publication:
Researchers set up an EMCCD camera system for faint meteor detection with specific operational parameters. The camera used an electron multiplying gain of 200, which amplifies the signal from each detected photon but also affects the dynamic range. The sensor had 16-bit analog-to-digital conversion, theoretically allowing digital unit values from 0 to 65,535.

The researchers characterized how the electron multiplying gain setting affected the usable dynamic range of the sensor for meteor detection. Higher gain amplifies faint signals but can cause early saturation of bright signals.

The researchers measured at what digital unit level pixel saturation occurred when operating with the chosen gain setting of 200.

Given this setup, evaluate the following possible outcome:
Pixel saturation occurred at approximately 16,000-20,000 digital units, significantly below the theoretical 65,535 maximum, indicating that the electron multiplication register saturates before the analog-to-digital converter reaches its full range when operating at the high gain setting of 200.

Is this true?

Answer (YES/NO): NO